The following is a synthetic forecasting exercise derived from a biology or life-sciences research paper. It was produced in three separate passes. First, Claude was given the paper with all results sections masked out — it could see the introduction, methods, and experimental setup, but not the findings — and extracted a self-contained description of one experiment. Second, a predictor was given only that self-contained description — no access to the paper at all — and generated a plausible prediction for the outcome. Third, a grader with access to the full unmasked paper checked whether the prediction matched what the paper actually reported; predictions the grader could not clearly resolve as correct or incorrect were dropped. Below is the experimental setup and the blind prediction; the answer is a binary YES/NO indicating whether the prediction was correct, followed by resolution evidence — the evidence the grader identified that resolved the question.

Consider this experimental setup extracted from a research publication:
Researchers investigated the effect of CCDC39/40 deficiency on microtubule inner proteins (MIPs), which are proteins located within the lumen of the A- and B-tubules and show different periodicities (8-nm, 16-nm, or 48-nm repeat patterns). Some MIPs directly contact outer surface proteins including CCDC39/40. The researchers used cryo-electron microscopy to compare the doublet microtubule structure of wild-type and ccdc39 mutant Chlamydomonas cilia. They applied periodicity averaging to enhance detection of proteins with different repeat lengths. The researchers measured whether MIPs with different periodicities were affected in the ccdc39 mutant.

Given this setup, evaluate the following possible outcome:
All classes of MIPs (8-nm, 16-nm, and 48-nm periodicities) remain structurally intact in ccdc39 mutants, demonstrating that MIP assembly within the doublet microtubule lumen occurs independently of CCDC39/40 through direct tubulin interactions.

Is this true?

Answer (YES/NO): NO